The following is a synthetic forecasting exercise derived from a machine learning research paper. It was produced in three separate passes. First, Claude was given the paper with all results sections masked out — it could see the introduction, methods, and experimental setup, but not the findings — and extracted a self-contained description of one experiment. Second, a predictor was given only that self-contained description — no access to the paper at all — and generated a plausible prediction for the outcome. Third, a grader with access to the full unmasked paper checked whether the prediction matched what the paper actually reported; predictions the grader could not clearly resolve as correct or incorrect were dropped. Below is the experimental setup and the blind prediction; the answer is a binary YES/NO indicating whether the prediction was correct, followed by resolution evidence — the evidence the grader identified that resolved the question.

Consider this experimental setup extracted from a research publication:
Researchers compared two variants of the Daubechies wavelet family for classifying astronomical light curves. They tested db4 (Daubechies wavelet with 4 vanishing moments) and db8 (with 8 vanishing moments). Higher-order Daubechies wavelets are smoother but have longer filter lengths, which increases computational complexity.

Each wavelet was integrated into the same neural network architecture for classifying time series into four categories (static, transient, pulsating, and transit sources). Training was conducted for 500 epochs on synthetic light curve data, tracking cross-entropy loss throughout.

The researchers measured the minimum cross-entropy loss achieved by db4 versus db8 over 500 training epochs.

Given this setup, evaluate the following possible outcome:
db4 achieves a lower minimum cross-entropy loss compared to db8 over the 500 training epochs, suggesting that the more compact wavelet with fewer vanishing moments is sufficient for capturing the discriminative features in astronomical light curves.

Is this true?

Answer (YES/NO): YES